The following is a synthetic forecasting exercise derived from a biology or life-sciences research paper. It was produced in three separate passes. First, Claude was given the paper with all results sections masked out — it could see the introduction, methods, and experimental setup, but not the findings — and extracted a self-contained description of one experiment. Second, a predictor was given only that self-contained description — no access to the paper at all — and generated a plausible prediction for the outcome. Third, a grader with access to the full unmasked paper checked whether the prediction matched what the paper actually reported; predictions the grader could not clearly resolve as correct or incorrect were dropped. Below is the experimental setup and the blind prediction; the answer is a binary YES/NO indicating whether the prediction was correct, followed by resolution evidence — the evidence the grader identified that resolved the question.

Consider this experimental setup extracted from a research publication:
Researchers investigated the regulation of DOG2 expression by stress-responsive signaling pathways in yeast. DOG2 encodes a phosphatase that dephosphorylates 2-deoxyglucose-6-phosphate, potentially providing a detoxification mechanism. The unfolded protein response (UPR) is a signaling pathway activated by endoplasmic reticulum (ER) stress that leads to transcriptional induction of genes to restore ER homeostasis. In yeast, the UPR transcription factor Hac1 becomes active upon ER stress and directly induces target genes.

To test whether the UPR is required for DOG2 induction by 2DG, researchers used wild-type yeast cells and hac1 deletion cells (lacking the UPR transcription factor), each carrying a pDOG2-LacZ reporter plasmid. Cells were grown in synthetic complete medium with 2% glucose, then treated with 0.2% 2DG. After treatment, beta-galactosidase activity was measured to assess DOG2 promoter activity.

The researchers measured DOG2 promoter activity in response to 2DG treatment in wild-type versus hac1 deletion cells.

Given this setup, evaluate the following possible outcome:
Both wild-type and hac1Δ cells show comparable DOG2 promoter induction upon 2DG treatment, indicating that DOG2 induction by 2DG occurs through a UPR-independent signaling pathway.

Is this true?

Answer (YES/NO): NO